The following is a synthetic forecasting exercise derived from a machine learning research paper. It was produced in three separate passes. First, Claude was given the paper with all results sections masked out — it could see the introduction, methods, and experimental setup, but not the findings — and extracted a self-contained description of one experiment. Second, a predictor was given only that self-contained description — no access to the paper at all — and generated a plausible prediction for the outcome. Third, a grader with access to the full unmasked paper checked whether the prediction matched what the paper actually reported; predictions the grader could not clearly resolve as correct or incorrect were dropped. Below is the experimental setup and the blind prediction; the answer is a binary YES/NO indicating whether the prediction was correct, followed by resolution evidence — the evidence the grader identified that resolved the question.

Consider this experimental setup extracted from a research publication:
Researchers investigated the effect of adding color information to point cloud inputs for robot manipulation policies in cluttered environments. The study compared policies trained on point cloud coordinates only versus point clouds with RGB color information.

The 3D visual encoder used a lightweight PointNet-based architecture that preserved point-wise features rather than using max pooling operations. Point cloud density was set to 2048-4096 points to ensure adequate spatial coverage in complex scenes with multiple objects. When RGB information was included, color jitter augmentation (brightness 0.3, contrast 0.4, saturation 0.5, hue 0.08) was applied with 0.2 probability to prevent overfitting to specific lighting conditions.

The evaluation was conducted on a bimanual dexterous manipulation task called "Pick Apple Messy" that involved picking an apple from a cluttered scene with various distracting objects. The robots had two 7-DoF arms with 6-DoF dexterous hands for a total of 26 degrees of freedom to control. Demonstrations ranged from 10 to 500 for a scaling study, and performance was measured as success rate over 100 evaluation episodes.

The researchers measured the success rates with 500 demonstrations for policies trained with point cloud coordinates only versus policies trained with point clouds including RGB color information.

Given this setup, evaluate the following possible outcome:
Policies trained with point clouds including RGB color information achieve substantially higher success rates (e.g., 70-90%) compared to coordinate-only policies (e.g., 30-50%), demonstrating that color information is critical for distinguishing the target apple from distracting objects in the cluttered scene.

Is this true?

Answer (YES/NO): NO